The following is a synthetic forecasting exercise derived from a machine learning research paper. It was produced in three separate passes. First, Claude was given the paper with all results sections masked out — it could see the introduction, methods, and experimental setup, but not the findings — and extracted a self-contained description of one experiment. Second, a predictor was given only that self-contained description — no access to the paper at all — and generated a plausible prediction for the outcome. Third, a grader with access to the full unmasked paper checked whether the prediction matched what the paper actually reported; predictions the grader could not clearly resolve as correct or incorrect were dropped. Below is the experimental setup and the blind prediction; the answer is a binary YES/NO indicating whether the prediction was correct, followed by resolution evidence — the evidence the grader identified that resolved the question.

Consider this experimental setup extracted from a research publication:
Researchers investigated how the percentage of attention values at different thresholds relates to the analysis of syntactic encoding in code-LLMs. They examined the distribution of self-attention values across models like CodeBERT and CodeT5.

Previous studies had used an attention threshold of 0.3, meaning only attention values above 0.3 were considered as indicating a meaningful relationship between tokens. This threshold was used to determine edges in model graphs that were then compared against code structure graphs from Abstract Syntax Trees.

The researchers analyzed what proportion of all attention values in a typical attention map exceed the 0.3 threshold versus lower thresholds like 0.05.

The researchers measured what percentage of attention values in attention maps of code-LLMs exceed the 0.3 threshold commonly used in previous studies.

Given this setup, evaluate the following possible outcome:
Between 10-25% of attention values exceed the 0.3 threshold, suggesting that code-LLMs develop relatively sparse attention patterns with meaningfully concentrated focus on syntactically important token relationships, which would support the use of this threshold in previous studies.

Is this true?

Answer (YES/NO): NO